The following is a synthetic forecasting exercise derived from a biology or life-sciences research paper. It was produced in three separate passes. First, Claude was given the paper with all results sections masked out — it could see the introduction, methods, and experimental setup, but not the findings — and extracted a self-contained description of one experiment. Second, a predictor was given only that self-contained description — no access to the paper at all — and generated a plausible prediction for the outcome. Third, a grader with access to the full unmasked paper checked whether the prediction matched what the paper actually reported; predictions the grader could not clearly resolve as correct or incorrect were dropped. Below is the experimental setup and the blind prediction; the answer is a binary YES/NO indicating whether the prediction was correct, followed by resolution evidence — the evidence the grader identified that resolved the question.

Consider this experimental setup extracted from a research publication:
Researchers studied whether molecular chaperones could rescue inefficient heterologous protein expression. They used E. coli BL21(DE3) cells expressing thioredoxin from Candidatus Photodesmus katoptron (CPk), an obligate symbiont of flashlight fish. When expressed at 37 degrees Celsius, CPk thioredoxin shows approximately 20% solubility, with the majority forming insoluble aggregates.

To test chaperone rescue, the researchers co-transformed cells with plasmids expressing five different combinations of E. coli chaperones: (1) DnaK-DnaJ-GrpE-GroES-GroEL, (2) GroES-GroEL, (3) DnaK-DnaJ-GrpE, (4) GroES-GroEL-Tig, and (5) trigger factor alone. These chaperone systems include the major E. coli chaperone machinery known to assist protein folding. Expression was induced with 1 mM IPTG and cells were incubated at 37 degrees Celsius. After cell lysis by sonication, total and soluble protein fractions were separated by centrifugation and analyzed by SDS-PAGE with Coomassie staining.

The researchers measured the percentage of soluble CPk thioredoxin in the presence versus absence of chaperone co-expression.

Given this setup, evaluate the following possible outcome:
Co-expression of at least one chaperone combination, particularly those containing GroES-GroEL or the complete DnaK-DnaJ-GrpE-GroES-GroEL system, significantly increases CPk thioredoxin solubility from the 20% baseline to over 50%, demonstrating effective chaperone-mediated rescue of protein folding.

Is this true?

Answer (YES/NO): NO